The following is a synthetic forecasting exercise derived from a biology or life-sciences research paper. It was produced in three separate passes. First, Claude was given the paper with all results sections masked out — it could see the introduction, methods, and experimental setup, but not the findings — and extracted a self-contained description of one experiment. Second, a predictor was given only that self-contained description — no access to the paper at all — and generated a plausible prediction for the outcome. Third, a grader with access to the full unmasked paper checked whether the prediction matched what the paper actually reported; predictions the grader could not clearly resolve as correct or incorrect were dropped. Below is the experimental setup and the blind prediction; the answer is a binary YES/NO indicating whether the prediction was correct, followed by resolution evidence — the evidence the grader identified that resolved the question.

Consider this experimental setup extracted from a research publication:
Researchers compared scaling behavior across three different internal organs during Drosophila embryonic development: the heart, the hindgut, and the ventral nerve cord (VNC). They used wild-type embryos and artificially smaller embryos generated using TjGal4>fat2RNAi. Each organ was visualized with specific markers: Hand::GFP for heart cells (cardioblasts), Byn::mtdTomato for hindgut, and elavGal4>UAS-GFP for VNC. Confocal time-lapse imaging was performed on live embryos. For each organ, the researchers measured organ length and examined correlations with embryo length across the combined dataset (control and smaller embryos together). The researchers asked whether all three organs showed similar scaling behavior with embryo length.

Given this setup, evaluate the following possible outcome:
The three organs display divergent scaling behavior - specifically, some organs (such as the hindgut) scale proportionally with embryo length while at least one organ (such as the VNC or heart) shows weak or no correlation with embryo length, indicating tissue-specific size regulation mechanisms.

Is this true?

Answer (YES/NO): NO